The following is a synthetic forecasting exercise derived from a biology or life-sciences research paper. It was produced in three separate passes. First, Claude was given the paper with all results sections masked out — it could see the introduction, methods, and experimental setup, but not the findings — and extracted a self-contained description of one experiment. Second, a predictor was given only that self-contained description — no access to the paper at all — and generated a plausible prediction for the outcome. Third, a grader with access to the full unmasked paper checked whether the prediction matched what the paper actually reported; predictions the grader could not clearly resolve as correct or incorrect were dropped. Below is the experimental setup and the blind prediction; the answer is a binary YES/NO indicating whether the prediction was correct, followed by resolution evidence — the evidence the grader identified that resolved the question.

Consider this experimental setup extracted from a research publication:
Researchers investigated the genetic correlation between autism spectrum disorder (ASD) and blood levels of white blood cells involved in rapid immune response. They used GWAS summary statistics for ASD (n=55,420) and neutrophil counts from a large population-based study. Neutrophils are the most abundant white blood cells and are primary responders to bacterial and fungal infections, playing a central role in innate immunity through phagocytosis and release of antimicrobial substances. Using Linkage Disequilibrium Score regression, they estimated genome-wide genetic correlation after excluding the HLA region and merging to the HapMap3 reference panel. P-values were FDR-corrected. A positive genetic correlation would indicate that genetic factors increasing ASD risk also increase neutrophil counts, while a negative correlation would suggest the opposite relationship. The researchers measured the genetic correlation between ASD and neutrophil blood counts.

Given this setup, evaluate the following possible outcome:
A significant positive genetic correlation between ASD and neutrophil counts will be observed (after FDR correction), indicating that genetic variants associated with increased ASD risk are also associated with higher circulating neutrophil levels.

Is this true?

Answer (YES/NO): NO